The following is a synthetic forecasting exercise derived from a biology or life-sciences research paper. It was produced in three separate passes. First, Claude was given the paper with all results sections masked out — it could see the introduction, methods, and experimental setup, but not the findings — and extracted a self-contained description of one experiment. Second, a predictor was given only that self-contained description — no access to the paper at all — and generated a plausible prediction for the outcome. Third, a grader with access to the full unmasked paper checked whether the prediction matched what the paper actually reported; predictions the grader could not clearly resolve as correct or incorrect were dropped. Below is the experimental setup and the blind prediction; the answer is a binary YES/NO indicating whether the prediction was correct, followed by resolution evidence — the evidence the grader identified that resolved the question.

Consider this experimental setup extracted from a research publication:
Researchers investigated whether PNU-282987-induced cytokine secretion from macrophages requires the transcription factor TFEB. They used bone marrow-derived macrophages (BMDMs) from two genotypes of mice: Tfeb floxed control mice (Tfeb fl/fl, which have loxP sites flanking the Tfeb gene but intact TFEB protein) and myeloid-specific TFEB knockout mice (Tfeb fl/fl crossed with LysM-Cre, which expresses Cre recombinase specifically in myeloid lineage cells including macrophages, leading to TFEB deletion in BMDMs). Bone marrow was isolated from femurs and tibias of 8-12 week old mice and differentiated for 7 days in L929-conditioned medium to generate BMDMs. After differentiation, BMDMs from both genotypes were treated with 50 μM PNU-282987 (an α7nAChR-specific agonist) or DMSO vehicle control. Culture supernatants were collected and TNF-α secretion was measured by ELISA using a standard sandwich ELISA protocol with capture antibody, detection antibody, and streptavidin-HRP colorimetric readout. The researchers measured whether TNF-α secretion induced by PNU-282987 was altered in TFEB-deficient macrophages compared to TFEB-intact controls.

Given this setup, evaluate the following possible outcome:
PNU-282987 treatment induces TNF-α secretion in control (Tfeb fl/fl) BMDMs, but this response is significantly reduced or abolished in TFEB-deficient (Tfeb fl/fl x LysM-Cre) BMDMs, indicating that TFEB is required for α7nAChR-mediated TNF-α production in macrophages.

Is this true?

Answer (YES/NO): NO